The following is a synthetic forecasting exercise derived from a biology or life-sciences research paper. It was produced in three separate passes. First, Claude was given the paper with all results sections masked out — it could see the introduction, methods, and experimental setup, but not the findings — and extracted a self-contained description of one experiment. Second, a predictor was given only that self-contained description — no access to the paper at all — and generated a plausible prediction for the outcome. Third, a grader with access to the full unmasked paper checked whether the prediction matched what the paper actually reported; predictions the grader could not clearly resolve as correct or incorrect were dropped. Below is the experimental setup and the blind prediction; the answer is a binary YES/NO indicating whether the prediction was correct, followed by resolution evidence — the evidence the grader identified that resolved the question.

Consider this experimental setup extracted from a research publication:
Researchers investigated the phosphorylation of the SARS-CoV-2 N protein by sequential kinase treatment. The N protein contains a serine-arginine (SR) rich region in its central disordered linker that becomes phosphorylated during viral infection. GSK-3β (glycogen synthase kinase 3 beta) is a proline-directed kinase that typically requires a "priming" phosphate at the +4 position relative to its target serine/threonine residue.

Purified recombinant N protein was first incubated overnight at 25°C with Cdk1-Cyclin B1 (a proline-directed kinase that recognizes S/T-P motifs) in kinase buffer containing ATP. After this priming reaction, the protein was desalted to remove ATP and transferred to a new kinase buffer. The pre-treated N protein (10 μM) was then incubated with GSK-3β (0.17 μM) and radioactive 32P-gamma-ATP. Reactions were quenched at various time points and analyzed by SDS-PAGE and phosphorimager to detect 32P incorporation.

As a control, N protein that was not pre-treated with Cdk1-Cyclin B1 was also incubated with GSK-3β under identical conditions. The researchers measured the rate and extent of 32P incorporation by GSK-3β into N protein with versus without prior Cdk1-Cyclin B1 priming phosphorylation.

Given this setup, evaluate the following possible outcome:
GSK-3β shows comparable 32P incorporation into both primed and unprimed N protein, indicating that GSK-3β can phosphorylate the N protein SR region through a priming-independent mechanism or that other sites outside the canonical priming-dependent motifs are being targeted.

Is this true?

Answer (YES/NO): NO